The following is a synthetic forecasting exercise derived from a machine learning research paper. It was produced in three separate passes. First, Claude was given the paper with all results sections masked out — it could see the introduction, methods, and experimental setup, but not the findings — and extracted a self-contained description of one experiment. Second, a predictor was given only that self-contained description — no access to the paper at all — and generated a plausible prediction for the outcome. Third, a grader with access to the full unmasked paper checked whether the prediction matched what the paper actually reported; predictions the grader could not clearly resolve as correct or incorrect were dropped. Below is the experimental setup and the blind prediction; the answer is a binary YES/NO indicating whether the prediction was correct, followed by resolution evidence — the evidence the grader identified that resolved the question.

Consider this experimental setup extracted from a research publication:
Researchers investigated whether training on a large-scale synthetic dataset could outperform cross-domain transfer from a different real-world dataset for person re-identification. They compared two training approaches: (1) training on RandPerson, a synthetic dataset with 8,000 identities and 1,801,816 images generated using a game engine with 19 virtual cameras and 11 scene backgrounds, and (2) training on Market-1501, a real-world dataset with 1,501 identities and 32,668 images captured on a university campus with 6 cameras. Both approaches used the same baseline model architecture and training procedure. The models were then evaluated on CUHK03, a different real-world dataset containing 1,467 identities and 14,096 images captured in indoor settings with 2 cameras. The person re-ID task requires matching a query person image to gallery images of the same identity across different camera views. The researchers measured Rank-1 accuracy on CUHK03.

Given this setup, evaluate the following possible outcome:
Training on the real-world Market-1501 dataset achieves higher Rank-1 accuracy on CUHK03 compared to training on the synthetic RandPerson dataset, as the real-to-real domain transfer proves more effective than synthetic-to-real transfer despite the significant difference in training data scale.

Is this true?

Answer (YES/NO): NO